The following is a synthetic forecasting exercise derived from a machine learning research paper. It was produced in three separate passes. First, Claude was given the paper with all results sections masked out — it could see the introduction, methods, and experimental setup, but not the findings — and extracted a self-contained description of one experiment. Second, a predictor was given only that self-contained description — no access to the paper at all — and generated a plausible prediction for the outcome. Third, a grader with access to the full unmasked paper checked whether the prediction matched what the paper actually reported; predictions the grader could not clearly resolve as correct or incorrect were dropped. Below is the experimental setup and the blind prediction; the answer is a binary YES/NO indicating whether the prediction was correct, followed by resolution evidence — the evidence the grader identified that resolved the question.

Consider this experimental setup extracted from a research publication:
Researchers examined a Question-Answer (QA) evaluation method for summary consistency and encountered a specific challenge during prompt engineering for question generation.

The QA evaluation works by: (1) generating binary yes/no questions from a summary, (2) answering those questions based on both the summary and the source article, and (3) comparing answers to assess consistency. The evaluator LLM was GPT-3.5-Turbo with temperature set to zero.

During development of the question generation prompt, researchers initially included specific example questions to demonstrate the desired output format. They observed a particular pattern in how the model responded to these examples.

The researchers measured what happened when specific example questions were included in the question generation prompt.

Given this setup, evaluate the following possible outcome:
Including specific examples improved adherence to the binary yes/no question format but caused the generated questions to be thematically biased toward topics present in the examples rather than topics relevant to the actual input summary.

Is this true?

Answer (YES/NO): NO